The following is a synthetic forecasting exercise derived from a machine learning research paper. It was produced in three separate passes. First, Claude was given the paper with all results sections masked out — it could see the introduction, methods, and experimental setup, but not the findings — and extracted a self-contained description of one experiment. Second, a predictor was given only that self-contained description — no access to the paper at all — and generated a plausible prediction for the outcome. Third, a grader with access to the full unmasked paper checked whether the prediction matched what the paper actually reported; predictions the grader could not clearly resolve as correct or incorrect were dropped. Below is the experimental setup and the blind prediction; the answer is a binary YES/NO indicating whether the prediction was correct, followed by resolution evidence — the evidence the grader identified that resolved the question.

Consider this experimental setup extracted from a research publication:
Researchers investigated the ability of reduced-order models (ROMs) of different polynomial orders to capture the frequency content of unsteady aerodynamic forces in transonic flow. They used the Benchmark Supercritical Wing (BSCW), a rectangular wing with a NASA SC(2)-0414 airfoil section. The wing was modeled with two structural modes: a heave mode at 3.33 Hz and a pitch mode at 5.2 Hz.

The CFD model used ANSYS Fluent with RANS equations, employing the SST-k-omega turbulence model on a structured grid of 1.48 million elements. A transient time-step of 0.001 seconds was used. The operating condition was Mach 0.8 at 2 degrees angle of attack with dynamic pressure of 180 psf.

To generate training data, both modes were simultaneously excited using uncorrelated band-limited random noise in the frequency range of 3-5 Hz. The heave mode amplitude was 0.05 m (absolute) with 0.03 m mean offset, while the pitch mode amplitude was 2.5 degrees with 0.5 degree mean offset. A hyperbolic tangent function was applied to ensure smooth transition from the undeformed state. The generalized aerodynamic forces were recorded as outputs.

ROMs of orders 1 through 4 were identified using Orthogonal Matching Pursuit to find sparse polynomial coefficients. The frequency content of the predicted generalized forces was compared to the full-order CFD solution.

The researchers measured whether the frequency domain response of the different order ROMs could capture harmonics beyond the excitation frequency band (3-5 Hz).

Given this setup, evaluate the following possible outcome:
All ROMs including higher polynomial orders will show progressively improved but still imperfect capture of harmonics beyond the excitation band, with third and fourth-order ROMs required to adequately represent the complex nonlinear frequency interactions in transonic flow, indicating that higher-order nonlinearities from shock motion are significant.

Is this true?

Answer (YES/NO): NO